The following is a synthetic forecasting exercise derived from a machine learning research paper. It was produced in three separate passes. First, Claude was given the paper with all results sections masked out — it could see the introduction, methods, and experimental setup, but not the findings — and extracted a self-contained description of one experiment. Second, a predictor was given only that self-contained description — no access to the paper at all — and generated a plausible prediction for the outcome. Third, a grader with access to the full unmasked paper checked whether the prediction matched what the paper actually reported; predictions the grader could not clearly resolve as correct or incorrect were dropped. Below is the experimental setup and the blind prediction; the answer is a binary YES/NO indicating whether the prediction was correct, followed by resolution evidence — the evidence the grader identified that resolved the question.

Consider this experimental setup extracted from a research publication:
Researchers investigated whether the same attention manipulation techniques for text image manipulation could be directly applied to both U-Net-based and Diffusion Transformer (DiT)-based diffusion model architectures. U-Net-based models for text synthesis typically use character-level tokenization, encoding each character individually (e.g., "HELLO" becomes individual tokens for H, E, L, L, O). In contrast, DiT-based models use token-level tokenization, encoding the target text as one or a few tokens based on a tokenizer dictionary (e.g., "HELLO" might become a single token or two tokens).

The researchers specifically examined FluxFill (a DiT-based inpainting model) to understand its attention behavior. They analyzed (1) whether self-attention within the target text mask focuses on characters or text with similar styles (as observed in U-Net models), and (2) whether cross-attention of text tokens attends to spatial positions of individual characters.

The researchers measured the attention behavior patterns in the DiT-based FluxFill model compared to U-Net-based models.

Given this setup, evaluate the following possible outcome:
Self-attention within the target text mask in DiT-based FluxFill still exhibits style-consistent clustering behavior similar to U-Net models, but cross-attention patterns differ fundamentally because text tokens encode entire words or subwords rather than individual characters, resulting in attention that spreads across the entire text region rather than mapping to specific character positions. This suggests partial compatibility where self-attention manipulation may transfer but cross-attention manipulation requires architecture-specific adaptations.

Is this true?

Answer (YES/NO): NO